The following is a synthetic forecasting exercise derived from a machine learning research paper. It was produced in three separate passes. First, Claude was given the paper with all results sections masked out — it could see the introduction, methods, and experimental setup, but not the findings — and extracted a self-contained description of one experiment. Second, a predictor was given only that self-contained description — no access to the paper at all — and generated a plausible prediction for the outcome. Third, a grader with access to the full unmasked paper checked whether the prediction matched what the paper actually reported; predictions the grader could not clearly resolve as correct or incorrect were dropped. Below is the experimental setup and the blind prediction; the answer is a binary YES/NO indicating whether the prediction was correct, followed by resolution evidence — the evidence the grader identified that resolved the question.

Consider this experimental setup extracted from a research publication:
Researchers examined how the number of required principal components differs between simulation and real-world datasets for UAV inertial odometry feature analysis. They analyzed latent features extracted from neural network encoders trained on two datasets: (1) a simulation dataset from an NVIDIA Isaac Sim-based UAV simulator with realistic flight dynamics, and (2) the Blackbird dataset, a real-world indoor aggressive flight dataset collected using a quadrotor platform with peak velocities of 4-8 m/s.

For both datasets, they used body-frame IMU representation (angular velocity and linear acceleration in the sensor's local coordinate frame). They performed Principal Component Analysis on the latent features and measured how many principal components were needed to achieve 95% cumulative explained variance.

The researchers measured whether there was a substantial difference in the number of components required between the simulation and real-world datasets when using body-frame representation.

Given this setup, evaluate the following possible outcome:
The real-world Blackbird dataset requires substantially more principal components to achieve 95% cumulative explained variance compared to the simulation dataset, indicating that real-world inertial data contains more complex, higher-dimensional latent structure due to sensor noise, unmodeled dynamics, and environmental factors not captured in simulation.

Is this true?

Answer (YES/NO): NO